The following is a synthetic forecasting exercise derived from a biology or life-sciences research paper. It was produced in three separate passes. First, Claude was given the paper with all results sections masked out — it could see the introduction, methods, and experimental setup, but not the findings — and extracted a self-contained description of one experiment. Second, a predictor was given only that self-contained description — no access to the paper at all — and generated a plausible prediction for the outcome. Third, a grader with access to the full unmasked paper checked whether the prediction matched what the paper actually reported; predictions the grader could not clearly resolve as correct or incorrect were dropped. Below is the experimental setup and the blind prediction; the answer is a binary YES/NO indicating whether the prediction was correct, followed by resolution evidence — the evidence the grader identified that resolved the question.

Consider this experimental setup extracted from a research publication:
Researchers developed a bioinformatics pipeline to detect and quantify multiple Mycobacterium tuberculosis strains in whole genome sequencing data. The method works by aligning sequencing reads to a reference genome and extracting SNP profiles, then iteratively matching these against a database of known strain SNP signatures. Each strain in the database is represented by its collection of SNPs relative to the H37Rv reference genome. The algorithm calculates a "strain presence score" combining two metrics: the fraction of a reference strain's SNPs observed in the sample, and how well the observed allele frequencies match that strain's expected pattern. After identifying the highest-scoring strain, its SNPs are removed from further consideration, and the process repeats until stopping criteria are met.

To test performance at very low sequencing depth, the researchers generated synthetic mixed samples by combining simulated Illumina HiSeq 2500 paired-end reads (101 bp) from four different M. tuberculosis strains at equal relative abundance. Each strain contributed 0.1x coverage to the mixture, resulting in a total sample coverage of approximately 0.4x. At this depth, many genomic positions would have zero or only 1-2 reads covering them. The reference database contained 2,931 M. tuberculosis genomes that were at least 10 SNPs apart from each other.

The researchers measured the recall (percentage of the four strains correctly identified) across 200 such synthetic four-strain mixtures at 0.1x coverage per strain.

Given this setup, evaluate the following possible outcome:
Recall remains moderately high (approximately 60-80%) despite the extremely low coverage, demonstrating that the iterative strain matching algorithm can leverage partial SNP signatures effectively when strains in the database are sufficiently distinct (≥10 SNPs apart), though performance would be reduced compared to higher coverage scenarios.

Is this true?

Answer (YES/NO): NO